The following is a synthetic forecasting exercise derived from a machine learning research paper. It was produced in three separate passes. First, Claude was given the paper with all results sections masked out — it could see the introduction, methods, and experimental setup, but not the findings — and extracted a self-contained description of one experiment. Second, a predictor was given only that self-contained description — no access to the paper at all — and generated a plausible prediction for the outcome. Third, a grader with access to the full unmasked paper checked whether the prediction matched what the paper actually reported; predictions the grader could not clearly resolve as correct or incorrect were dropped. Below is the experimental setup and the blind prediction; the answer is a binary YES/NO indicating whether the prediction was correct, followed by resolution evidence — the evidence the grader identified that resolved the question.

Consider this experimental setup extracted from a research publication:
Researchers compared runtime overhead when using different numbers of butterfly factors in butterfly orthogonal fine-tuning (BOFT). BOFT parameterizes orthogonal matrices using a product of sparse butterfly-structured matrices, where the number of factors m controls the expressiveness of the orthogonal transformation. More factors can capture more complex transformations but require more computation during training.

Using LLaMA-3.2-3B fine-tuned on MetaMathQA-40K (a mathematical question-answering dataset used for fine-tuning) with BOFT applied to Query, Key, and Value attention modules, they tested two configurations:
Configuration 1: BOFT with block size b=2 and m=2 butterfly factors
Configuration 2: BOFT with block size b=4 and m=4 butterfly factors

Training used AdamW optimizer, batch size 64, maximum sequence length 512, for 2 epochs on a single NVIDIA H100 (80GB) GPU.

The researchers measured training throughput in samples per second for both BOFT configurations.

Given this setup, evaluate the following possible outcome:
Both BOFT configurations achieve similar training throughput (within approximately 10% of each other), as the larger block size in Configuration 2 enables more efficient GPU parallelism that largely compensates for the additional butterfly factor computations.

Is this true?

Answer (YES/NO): NO